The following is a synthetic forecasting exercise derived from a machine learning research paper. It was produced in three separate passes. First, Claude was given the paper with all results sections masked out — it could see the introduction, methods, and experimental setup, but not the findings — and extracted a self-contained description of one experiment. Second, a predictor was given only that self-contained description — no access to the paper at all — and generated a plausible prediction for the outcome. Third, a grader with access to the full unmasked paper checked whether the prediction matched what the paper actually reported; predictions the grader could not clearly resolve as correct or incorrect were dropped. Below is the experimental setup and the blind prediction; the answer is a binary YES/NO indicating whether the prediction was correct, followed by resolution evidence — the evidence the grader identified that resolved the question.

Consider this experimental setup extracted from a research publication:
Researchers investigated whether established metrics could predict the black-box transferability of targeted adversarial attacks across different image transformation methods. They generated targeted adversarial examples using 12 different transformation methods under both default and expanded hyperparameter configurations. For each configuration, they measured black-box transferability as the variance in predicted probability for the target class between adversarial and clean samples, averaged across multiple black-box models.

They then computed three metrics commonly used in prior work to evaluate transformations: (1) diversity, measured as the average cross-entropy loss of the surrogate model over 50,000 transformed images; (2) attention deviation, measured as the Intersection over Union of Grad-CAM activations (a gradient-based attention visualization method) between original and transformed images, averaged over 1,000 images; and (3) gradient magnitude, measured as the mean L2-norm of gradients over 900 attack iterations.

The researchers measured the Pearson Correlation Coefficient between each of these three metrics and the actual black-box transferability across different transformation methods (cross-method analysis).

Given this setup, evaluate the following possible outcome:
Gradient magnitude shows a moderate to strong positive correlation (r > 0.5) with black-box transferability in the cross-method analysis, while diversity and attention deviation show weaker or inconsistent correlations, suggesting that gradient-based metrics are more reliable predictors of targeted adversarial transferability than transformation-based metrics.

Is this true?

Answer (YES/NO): NO